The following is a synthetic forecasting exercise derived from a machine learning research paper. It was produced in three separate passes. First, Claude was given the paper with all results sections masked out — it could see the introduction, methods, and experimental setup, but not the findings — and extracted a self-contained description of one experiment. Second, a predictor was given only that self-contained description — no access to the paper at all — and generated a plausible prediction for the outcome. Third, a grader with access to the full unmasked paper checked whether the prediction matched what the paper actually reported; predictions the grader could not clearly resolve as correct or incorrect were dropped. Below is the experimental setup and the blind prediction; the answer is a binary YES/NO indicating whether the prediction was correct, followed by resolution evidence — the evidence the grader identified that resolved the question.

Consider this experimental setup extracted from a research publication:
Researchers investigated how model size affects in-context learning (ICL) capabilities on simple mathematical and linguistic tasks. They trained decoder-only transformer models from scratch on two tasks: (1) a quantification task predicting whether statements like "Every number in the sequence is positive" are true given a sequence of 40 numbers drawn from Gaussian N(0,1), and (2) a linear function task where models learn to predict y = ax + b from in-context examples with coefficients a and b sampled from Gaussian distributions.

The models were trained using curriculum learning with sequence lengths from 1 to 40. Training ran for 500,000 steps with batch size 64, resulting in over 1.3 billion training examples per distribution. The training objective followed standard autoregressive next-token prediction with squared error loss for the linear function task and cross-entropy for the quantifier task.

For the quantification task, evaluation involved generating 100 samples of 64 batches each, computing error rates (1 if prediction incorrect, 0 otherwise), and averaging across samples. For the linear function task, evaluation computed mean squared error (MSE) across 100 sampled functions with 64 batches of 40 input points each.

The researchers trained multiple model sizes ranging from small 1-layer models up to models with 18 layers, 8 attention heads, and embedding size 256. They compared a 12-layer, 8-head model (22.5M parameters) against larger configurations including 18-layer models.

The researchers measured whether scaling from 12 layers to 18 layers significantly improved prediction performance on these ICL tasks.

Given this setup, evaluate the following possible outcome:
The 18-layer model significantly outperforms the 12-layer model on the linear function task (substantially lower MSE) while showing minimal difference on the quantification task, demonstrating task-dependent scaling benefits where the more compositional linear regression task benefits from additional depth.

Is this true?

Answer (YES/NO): NO